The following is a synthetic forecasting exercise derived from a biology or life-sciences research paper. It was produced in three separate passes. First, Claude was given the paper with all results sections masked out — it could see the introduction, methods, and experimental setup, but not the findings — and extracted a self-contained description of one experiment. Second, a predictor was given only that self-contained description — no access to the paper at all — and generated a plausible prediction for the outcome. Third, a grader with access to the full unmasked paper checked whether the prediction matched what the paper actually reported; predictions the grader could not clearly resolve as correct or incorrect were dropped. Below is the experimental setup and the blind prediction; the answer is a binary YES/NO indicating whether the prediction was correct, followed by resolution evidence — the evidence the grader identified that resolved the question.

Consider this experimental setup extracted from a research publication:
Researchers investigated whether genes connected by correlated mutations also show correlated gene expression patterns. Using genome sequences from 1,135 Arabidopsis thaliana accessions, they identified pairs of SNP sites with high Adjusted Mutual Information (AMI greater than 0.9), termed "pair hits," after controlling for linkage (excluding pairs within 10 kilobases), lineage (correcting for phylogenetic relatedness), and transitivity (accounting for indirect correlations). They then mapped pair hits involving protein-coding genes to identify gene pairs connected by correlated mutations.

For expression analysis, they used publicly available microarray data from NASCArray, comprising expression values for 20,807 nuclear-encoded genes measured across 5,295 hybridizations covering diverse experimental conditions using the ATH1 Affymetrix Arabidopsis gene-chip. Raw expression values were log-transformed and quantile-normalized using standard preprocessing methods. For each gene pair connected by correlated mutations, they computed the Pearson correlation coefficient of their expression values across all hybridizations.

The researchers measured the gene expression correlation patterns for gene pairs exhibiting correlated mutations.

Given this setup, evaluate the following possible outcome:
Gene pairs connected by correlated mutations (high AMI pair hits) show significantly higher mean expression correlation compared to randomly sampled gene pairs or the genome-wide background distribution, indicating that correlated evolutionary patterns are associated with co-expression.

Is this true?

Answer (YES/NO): NO